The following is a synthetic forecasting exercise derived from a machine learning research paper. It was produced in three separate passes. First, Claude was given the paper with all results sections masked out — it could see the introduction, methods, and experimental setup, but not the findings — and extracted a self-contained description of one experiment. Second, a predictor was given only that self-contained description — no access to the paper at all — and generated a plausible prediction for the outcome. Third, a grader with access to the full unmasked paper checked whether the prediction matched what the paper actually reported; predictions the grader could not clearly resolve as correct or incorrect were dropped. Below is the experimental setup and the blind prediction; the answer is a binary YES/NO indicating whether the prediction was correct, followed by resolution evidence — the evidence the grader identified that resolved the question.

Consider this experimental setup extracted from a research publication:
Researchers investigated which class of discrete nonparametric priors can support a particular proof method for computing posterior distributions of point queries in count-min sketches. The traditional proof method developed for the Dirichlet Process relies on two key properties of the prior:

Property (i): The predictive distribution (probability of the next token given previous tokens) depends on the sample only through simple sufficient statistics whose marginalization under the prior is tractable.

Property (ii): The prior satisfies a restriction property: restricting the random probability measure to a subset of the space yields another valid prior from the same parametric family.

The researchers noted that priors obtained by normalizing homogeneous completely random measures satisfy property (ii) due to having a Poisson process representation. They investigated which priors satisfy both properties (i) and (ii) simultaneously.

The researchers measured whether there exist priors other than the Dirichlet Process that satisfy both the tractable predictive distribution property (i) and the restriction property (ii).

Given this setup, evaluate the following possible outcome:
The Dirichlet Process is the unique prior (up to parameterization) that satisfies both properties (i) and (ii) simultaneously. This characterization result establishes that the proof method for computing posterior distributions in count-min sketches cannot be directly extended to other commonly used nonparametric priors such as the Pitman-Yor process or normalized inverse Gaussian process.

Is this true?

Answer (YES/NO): YES